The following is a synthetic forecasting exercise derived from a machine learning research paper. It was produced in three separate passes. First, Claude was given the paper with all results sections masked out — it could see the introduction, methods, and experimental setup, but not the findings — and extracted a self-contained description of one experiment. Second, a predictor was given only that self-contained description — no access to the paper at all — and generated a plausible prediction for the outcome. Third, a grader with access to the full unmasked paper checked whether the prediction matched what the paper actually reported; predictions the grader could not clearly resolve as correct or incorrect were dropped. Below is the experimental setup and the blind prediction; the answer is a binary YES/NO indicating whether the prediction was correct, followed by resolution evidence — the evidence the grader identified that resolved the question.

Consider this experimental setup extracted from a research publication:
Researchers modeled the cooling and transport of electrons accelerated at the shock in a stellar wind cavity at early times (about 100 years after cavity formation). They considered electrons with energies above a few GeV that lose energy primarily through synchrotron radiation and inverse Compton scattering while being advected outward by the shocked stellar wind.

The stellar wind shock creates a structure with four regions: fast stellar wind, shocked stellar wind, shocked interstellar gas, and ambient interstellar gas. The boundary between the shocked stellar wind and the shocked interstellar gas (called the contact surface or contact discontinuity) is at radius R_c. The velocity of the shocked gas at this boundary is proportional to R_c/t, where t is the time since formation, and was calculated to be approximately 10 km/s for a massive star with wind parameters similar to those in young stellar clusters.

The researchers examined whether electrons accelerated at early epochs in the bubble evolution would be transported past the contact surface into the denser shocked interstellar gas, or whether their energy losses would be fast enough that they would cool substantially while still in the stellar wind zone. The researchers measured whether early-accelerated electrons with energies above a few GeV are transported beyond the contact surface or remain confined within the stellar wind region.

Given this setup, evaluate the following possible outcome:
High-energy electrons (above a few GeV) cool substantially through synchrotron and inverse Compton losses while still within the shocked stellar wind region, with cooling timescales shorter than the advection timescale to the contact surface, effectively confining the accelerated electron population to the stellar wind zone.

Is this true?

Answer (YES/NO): YES